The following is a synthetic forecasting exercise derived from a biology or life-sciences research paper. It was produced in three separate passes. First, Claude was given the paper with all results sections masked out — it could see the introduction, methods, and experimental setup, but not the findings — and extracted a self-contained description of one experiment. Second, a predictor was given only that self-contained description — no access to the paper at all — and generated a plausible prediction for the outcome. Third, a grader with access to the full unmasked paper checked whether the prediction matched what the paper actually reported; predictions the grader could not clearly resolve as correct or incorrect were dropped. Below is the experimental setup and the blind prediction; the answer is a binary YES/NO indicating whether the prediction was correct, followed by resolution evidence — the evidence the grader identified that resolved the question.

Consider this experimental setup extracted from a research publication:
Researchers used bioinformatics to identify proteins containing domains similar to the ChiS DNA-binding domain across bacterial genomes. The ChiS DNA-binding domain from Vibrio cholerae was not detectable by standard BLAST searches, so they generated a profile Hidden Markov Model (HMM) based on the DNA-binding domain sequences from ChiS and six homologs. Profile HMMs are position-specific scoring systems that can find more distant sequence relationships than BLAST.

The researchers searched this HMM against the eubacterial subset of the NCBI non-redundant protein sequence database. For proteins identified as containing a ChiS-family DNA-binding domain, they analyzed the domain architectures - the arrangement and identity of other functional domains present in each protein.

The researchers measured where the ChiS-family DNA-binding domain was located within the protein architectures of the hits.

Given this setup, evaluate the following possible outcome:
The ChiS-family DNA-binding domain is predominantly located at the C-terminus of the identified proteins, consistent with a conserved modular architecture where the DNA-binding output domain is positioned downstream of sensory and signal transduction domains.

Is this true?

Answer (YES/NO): YES